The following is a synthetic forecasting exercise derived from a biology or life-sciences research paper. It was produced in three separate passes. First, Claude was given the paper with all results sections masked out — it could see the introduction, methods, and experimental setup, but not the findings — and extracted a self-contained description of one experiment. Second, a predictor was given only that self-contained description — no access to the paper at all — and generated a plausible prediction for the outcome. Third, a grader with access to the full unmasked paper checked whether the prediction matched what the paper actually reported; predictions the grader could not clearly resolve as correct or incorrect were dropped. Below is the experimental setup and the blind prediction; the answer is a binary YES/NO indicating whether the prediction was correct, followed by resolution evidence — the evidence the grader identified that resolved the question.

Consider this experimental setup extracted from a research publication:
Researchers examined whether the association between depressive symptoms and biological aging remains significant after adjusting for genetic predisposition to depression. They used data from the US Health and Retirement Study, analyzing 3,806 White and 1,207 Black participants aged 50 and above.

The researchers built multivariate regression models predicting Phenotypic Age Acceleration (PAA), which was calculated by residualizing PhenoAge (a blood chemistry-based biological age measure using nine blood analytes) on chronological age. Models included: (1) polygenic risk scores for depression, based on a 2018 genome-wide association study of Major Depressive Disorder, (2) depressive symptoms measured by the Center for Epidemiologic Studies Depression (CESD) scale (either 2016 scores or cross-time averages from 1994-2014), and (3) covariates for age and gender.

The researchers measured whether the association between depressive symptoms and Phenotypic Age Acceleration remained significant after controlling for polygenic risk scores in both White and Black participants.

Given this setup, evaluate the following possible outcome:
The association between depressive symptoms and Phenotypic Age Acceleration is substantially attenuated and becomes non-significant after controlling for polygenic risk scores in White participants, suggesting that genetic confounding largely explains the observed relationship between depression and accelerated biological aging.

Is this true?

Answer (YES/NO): NO